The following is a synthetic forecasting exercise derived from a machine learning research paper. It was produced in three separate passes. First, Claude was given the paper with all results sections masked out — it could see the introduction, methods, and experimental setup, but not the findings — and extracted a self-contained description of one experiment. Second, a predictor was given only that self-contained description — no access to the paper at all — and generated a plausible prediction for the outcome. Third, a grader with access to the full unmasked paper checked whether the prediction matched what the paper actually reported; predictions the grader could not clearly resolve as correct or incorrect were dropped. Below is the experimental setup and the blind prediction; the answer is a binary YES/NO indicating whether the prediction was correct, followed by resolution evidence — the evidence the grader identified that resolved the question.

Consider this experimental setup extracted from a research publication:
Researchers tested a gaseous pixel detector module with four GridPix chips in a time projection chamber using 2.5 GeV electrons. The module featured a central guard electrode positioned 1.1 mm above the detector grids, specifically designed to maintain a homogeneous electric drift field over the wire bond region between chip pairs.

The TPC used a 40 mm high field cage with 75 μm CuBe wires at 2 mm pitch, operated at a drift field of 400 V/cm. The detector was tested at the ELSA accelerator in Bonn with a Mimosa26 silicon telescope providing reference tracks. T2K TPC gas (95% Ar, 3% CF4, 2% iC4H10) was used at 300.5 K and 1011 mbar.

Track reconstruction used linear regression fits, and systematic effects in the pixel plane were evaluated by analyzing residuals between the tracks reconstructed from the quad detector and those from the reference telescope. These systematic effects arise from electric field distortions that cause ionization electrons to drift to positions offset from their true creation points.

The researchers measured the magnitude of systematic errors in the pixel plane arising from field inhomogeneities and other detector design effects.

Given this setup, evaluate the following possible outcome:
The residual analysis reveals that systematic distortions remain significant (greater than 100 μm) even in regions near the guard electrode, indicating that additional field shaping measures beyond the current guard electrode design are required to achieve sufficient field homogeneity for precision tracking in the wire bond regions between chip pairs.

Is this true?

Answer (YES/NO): NO